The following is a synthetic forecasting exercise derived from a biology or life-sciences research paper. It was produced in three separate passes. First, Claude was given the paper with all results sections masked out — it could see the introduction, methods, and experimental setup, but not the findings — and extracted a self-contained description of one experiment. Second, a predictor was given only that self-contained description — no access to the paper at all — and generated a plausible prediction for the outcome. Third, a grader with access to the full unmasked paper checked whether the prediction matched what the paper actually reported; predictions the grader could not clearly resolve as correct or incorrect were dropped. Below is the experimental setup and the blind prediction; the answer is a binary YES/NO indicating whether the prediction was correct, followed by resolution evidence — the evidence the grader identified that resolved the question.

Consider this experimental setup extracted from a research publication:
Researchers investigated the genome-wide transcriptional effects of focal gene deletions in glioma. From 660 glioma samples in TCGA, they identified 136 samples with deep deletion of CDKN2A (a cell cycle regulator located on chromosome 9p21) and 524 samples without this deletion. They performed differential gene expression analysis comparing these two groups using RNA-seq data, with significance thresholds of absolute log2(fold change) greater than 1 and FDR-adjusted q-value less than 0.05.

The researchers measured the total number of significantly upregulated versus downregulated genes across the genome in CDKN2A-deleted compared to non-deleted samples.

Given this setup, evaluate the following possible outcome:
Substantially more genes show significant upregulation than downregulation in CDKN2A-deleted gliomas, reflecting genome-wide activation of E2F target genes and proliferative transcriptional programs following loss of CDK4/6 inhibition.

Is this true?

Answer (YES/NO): YES